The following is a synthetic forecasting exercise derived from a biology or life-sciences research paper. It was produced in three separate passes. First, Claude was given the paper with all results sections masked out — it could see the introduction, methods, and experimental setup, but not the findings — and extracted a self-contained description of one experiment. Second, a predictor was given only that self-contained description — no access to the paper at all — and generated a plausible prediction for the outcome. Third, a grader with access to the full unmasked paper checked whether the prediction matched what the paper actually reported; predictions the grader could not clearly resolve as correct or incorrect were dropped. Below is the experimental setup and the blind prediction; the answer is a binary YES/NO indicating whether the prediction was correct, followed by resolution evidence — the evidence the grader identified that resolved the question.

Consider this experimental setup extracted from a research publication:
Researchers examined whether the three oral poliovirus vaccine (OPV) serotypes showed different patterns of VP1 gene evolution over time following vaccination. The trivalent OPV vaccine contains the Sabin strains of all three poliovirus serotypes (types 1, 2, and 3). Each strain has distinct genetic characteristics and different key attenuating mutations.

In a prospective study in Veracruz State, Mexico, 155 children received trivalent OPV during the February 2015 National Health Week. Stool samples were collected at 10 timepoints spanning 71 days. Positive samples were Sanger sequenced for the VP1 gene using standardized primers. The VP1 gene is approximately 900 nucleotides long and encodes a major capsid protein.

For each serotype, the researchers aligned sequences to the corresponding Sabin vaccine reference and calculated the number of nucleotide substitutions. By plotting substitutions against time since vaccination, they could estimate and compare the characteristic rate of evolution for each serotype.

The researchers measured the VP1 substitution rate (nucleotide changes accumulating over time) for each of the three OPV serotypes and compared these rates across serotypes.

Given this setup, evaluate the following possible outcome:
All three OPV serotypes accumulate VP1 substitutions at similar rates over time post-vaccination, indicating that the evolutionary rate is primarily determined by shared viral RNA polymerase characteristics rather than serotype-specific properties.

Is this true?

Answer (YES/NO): NO